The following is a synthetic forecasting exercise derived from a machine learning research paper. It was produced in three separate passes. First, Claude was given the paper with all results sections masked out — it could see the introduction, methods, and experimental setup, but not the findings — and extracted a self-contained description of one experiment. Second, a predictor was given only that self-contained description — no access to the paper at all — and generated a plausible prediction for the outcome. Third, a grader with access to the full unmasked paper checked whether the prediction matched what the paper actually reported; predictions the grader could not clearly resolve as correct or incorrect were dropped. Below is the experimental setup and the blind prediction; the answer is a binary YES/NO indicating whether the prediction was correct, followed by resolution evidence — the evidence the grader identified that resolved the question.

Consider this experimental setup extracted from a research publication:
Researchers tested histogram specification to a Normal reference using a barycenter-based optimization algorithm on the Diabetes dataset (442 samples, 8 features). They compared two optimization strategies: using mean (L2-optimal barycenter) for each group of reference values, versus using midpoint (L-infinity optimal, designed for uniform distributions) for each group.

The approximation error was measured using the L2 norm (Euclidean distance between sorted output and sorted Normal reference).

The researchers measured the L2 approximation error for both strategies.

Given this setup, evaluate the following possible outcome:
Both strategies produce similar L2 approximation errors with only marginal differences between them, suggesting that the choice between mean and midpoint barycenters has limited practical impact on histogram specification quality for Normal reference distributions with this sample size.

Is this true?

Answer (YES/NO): NO